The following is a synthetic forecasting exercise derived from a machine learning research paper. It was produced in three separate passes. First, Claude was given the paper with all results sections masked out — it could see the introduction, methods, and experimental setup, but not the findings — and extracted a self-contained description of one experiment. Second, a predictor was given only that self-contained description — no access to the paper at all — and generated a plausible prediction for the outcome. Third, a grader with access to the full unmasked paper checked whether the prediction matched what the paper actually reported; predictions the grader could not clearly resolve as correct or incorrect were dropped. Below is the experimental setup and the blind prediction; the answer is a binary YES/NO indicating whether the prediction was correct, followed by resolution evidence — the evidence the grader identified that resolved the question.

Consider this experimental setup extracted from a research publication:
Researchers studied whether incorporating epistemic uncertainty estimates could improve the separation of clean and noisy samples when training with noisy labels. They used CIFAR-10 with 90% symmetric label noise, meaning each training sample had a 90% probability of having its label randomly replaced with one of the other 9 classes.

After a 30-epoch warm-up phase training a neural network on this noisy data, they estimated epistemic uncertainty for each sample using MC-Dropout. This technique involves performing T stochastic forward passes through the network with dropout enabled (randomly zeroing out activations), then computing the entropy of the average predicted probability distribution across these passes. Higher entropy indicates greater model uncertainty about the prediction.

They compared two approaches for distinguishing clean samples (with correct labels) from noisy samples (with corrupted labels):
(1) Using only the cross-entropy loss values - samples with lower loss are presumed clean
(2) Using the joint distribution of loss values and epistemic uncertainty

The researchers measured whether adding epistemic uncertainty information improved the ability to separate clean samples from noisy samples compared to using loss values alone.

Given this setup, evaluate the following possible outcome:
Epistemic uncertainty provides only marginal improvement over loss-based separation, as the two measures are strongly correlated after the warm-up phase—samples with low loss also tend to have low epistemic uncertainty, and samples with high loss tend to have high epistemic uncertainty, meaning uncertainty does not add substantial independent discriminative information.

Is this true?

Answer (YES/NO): NO